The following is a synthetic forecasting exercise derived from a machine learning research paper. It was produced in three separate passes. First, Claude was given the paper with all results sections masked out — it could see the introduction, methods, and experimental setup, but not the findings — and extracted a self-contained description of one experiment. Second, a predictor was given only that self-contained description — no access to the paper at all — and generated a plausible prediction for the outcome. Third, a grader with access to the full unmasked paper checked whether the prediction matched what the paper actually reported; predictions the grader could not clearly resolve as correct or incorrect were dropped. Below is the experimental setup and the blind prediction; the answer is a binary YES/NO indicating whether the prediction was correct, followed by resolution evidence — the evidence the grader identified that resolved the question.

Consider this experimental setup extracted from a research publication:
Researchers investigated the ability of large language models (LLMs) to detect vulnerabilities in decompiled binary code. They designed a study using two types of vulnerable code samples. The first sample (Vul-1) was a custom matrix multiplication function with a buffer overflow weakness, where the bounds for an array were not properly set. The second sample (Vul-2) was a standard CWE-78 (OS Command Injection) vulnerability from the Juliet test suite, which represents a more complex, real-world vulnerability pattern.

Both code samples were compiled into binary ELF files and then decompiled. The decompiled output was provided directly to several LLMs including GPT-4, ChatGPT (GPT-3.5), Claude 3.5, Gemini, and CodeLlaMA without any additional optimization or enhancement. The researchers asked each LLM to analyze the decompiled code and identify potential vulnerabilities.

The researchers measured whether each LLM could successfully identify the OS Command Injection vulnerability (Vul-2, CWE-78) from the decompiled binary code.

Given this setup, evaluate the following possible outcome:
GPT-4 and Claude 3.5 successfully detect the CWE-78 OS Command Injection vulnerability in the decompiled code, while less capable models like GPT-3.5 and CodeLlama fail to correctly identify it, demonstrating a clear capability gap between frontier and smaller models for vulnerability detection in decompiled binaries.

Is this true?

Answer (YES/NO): NO